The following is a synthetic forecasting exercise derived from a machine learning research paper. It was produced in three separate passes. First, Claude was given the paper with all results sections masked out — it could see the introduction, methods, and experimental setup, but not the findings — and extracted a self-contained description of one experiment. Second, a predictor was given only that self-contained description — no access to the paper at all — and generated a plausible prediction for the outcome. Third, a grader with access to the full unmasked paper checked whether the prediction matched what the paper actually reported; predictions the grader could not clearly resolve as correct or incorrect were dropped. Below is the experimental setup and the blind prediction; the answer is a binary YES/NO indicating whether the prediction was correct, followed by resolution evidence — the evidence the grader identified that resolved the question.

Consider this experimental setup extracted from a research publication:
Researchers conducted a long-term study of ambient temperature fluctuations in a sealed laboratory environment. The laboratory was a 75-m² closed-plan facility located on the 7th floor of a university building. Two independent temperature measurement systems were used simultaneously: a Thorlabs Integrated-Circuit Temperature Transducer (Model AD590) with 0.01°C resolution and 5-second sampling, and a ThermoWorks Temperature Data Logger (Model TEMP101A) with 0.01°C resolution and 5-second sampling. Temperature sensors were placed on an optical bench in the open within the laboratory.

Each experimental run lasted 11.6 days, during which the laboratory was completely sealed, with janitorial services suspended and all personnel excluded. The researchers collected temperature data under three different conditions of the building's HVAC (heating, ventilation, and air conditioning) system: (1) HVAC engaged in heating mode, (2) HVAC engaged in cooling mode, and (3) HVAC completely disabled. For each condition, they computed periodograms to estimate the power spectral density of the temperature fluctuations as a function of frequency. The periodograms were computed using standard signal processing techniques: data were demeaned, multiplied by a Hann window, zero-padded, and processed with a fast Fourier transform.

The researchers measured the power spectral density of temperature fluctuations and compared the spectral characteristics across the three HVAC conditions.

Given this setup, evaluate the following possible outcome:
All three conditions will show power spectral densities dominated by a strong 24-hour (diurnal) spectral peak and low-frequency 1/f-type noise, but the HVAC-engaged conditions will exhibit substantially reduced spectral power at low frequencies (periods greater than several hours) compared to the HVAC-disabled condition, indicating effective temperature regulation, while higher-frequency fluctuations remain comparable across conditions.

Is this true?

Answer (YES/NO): NO